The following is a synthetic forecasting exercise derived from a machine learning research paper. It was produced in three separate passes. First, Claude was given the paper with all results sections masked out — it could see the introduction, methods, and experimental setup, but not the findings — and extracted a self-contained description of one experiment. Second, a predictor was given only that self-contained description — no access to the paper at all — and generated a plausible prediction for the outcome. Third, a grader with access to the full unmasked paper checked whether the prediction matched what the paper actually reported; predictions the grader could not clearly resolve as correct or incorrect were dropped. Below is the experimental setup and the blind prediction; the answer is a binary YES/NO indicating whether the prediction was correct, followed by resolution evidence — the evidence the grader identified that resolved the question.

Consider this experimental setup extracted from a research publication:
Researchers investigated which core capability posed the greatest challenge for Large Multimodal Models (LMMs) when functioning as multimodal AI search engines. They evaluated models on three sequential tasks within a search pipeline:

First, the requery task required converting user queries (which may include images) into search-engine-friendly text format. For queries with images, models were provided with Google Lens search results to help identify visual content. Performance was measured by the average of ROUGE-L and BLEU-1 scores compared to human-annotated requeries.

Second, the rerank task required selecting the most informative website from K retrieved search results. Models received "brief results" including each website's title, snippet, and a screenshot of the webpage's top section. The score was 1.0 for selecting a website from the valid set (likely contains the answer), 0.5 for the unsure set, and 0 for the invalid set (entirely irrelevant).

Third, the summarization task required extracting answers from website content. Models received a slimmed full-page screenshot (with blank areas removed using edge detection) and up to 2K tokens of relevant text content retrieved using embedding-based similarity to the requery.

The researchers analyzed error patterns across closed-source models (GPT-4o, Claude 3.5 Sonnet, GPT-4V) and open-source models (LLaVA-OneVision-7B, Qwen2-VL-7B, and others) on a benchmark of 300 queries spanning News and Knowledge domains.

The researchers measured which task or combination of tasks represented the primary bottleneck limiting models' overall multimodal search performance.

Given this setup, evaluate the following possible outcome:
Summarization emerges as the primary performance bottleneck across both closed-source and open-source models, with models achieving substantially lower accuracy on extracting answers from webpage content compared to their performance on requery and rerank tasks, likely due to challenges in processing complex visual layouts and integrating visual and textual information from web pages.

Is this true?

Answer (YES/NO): NO